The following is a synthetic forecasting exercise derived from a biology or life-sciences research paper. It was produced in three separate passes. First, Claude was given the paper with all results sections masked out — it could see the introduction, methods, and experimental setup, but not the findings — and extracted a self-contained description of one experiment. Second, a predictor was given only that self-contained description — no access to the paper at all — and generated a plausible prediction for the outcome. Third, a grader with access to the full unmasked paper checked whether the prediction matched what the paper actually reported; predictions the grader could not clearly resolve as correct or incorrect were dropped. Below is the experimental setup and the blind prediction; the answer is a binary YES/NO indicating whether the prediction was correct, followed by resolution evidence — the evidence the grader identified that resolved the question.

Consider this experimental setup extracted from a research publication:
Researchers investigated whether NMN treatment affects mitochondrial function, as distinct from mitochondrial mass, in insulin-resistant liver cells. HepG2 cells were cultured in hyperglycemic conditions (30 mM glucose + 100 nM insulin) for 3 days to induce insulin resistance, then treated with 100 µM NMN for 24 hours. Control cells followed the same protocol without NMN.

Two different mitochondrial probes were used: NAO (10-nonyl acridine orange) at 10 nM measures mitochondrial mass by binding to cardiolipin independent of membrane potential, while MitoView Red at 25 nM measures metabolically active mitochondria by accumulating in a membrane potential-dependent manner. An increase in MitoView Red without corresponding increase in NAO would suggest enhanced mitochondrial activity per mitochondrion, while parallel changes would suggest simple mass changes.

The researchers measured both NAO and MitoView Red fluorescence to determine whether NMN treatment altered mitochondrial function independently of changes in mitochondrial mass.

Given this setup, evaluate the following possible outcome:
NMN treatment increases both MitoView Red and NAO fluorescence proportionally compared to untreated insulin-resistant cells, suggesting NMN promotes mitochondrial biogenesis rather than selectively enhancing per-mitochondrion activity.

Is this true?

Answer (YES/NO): NO